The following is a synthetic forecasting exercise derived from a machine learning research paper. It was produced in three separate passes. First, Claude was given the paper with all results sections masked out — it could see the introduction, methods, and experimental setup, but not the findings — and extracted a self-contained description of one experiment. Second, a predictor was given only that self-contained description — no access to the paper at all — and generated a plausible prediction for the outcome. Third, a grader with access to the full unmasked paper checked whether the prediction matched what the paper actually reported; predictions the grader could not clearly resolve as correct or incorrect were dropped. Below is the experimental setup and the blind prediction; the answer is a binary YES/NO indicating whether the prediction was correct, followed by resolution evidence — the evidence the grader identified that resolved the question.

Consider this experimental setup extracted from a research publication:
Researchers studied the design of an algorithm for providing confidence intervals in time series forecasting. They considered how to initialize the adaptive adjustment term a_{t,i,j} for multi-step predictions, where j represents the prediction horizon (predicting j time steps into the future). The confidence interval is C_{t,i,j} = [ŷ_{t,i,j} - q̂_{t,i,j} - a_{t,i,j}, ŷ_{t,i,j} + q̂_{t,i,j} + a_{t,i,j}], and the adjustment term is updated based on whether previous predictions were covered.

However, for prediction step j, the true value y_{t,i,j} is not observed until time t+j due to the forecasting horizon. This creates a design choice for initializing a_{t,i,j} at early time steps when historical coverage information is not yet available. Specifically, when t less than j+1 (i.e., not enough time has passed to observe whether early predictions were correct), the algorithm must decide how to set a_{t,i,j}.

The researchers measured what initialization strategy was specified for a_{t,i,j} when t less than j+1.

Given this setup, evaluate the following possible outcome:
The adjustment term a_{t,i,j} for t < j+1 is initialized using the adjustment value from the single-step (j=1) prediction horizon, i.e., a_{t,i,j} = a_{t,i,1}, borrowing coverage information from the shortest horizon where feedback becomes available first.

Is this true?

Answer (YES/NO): NO